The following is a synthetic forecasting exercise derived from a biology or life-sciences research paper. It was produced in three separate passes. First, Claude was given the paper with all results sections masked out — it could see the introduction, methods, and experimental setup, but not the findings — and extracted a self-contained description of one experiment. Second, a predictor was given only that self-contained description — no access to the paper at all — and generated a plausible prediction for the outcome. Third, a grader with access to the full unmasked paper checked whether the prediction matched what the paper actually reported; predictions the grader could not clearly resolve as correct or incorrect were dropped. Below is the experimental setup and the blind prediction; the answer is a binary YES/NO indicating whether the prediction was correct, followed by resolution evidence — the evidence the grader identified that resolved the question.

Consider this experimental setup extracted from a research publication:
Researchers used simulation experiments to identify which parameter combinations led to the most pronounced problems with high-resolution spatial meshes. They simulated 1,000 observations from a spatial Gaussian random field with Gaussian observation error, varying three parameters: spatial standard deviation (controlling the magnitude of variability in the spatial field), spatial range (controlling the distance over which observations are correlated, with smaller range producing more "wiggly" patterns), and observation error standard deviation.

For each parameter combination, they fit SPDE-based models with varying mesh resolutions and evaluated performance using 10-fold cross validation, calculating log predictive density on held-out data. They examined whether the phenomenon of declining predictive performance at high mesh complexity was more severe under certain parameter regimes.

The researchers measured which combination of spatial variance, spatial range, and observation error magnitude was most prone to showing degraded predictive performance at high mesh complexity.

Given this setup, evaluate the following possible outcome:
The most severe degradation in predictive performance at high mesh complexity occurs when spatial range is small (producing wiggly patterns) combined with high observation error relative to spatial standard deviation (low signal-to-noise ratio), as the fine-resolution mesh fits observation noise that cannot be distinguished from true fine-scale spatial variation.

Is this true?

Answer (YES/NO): NO